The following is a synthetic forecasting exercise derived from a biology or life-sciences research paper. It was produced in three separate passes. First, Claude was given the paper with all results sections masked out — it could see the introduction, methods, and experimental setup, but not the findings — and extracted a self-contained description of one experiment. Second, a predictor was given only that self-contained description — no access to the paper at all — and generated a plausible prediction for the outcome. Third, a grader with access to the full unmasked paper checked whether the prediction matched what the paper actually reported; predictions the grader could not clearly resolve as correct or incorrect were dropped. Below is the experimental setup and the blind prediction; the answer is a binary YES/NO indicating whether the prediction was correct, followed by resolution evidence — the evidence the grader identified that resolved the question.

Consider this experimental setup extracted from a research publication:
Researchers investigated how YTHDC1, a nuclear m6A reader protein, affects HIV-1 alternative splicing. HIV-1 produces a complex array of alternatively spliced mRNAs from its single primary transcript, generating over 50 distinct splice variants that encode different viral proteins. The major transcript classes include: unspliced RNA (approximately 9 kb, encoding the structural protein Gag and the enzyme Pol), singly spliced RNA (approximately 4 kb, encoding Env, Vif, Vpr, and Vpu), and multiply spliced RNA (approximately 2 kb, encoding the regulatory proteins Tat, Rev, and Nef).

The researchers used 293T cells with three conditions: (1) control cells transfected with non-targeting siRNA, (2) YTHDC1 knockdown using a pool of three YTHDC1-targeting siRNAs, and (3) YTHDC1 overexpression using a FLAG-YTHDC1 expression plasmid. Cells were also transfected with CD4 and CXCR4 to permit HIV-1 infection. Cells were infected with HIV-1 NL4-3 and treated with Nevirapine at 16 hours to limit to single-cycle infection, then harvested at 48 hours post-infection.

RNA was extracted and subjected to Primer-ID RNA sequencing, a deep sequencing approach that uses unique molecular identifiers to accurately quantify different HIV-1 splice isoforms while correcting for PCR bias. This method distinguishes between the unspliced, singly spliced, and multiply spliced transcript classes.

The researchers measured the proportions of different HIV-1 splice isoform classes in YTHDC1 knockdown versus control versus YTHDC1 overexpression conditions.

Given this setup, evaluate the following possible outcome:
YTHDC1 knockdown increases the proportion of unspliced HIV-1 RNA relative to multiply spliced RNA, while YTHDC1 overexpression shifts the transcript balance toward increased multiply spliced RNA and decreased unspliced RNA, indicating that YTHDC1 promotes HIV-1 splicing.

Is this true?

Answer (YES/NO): NO